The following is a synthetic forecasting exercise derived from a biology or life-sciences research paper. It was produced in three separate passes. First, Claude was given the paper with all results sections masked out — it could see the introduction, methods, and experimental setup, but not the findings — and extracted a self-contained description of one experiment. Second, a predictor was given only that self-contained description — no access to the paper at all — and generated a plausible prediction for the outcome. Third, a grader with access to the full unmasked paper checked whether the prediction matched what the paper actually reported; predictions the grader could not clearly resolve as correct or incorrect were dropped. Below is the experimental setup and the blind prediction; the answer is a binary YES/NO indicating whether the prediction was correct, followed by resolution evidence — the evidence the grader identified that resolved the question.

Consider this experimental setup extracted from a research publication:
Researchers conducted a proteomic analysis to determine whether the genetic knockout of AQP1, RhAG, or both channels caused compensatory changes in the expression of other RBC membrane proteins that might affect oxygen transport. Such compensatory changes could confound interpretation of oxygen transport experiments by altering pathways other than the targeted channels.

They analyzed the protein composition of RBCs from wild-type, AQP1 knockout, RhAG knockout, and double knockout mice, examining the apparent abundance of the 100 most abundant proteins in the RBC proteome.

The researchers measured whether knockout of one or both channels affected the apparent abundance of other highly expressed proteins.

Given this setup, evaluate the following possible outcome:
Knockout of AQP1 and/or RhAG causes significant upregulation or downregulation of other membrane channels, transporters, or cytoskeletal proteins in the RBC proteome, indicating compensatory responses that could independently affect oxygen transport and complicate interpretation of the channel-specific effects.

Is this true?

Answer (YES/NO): NO